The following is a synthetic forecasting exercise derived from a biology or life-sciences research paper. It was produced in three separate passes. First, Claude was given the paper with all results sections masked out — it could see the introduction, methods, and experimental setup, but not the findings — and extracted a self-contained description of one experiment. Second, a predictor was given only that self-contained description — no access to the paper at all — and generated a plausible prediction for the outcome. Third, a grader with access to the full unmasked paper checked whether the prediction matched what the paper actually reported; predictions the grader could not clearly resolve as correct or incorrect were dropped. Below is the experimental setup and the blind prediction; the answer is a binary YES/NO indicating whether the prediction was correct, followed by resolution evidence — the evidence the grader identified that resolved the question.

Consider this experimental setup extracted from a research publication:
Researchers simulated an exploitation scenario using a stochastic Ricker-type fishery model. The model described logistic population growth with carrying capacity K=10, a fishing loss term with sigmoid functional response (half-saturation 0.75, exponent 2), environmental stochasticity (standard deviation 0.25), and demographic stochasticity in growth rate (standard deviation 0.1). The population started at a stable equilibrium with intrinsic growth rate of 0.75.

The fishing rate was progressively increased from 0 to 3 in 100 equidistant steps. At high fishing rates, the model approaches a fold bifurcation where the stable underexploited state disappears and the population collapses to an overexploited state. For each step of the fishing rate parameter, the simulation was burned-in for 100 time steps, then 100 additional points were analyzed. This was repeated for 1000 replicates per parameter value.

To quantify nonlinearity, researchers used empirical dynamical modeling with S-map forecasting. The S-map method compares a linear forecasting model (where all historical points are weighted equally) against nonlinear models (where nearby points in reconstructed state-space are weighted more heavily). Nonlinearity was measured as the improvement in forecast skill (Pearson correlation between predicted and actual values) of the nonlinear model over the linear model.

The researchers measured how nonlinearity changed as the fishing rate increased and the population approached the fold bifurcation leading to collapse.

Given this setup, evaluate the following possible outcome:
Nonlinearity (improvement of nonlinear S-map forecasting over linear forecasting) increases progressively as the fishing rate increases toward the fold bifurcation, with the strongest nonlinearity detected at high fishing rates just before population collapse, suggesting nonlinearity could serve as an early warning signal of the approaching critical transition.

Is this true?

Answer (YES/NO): YES